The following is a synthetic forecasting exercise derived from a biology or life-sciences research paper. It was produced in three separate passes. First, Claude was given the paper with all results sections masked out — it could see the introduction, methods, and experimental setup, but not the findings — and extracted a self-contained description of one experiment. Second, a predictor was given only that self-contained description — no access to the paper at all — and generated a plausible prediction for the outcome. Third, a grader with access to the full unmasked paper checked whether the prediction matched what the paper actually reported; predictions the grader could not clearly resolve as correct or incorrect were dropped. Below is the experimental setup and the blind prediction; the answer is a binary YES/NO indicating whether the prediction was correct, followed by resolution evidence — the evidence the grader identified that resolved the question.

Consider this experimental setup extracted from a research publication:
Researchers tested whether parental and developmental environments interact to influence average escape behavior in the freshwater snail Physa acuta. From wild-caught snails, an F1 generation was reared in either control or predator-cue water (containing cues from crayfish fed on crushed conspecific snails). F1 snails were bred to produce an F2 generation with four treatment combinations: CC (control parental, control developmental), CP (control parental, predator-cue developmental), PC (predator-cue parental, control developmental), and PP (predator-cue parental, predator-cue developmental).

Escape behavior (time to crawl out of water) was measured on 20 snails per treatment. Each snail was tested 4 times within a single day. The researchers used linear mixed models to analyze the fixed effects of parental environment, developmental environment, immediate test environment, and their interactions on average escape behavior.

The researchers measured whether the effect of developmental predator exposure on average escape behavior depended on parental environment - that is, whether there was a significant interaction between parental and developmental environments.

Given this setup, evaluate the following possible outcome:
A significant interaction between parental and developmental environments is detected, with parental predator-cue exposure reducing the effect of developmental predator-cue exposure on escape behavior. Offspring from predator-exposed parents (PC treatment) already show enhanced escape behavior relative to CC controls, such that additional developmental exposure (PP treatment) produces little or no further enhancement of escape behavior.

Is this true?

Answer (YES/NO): NO